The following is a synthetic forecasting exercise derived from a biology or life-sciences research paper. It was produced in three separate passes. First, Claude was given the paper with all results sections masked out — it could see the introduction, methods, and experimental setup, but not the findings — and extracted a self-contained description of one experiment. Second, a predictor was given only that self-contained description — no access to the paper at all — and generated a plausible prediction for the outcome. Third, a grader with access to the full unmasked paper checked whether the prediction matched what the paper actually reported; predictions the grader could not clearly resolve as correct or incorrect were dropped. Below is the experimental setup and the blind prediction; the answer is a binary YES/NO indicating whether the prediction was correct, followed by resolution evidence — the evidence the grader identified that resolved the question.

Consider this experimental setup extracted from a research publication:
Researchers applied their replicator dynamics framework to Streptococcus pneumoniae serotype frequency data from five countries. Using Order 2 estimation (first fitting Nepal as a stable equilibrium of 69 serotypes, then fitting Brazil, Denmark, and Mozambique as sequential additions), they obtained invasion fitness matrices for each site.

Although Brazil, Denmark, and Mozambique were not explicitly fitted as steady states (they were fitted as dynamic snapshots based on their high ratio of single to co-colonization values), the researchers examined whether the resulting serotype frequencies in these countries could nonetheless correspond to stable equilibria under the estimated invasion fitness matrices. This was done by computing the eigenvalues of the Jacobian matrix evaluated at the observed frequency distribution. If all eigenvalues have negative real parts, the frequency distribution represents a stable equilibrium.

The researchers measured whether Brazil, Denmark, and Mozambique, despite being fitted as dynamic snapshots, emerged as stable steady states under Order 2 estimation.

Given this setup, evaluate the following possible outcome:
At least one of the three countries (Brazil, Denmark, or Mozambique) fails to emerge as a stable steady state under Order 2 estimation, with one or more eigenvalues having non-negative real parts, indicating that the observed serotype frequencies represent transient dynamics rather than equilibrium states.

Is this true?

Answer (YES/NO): NO